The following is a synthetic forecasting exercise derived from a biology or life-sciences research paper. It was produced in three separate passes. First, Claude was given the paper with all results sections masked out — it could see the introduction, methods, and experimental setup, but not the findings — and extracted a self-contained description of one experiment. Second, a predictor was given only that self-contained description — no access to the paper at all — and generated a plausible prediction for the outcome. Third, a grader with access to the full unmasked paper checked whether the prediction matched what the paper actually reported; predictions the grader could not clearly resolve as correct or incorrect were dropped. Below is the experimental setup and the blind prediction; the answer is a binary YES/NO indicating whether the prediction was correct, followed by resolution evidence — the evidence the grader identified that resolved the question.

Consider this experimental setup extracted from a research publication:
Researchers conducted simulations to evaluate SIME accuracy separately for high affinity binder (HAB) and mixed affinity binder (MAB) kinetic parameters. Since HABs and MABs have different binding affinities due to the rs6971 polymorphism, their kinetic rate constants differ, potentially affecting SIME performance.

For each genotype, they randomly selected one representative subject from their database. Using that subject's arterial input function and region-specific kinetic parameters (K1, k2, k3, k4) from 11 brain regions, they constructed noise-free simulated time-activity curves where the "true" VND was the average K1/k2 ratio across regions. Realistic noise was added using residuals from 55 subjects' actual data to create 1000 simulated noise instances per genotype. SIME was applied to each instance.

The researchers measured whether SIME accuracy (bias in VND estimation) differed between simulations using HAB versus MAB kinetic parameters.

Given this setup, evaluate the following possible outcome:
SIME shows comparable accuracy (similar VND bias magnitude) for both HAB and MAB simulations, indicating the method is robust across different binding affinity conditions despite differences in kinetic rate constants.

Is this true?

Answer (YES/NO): YES